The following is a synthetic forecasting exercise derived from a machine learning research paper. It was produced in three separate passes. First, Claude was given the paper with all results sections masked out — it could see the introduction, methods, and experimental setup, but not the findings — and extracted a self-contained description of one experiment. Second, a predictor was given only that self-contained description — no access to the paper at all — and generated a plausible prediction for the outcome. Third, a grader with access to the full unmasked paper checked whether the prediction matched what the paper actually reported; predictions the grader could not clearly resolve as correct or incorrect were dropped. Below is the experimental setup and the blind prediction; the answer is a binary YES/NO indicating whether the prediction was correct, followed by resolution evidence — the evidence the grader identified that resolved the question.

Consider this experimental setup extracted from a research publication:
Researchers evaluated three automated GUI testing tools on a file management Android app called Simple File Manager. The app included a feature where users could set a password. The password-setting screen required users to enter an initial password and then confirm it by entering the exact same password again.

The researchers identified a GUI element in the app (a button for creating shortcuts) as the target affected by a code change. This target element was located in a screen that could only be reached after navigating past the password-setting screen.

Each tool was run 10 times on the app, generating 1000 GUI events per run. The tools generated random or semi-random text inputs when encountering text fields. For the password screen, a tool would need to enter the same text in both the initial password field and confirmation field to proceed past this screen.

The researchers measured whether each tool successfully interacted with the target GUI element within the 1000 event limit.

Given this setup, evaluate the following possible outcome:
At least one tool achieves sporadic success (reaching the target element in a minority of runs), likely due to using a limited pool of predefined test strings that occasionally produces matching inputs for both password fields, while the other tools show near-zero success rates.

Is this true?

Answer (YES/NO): NO